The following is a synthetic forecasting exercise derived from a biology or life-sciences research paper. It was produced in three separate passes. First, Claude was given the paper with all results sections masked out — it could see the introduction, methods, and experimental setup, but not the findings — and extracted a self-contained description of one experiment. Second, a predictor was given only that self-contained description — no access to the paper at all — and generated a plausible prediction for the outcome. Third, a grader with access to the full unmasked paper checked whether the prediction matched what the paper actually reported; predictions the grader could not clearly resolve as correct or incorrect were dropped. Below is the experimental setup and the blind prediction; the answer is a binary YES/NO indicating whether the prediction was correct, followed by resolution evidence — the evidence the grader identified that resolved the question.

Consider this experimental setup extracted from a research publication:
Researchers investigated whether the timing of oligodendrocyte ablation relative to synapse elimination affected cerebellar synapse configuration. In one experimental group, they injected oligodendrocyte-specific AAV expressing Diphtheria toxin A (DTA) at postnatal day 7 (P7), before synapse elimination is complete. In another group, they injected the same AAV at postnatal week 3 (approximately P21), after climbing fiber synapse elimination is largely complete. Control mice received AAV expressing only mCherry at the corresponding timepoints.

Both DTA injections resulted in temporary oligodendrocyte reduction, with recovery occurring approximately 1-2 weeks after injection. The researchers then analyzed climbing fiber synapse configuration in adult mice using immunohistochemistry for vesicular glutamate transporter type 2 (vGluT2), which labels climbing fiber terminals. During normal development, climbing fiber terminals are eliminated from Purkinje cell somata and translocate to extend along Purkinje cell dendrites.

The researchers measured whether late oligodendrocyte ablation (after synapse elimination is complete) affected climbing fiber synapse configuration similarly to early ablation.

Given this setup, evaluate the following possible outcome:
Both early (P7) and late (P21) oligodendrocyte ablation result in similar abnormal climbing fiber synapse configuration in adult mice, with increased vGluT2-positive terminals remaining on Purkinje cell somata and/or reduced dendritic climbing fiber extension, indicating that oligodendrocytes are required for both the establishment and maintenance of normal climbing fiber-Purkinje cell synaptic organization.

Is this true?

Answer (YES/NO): NO